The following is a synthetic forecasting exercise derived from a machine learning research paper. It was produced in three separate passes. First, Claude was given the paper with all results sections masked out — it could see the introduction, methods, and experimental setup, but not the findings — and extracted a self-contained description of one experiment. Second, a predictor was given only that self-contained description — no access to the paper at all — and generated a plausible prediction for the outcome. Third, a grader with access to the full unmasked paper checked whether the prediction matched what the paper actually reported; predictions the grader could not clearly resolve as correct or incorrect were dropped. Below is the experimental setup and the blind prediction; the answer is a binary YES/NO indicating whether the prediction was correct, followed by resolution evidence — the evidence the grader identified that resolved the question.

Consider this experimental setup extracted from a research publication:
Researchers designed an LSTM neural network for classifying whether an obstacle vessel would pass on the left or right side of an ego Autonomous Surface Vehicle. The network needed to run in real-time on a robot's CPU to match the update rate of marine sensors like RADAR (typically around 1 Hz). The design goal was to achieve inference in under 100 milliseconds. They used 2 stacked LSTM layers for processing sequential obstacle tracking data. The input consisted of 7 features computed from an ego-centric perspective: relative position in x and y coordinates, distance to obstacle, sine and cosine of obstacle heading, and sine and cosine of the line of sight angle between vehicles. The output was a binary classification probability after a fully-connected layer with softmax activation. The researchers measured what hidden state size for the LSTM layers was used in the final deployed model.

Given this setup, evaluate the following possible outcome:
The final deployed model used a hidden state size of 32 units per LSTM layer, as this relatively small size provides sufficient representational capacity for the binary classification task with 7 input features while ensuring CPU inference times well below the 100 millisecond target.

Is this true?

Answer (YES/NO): NO